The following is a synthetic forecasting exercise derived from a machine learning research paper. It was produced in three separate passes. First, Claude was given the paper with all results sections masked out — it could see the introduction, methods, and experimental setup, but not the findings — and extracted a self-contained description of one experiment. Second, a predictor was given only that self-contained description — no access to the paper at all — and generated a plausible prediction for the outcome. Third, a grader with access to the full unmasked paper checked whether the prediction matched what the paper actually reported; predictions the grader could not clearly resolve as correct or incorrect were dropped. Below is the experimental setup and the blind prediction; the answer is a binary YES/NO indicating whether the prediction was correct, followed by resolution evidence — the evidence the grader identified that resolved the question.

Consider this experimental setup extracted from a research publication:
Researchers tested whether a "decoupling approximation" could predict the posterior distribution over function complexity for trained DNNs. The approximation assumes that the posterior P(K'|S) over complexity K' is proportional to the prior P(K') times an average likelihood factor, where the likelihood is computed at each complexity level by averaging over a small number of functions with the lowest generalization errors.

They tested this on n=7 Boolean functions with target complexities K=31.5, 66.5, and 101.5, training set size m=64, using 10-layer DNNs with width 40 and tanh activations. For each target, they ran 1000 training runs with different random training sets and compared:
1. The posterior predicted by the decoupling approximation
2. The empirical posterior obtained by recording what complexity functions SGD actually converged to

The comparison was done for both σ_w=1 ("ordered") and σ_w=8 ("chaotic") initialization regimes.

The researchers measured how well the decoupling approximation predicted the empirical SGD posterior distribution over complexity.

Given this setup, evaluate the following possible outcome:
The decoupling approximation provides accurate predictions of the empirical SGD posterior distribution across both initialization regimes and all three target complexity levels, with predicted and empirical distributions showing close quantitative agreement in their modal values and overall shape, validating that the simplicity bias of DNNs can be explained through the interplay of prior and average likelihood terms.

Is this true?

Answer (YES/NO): YES